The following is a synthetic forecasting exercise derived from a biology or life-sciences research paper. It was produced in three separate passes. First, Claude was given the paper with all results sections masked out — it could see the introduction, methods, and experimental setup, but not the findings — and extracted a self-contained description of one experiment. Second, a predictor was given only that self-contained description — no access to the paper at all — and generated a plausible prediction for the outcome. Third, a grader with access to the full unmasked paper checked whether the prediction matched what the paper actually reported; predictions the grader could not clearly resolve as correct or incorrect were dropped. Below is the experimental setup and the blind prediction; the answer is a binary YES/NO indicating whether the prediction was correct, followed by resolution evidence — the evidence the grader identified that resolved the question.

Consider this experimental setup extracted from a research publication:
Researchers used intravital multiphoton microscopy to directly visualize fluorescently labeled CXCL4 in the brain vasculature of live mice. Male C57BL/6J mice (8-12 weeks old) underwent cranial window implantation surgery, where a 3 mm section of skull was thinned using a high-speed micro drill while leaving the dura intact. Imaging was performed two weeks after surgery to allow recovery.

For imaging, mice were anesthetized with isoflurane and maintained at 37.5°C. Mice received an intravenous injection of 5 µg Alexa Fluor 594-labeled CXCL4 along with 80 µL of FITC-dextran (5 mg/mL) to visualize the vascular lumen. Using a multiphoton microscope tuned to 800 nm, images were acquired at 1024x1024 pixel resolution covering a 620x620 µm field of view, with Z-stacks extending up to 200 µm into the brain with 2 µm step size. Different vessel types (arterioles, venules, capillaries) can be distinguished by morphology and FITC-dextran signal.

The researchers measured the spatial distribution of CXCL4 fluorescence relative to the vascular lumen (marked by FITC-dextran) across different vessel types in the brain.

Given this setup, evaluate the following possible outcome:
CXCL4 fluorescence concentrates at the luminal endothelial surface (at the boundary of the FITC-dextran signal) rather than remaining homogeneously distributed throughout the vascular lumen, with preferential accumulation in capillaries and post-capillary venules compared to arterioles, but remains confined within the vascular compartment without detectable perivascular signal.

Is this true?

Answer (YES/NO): NO